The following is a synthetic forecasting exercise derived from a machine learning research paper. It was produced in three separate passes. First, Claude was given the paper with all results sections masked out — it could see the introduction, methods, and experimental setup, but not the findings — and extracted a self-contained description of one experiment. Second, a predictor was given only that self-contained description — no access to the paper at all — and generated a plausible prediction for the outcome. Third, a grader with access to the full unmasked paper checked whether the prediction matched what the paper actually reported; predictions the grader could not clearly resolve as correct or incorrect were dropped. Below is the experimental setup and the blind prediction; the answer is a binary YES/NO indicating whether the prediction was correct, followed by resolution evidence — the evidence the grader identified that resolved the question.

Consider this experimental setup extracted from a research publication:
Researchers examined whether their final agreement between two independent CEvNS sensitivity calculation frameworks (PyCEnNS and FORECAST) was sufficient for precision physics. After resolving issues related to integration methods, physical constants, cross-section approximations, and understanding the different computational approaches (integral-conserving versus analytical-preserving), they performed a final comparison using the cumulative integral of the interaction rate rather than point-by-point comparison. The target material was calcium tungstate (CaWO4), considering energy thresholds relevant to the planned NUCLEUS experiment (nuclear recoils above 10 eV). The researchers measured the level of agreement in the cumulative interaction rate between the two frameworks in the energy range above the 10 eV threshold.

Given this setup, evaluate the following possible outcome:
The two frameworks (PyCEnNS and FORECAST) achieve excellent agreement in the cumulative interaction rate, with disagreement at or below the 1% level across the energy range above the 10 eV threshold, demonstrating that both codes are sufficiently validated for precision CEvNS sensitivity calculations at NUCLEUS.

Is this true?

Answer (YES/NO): YES